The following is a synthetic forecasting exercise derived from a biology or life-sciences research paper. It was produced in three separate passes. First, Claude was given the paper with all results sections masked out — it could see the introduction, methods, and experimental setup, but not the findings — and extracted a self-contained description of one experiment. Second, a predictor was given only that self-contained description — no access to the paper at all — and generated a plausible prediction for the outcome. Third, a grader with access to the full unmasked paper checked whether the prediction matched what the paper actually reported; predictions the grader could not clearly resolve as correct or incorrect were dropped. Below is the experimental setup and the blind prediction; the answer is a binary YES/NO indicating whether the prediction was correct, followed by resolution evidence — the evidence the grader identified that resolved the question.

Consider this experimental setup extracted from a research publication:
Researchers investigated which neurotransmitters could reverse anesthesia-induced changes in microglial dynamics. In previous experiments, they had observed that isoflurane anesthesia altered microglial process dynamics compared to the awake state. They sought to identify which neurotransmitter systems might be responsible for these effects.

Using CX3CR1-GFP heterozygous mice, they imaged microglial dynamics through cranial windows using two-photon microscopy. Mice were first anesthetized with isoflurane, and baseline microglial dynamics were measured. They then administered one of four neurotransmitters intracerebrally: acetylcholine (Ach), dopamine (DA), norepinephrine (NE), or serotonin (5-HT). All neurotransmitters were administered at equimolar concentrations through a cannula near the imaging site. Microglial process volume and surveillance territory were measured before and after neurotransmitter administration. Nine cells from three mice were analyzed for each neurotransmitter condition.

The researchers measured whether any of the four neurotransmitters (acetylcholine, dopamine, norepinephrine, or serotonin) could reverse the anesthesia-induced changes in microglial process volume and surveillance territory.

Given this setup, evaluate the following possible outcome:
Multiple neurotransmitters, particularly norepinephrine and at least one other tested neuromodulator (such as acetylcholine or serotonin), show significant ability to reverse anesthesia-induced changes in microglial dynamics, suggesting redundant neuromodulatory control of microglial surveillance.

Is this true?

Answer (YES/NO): NO